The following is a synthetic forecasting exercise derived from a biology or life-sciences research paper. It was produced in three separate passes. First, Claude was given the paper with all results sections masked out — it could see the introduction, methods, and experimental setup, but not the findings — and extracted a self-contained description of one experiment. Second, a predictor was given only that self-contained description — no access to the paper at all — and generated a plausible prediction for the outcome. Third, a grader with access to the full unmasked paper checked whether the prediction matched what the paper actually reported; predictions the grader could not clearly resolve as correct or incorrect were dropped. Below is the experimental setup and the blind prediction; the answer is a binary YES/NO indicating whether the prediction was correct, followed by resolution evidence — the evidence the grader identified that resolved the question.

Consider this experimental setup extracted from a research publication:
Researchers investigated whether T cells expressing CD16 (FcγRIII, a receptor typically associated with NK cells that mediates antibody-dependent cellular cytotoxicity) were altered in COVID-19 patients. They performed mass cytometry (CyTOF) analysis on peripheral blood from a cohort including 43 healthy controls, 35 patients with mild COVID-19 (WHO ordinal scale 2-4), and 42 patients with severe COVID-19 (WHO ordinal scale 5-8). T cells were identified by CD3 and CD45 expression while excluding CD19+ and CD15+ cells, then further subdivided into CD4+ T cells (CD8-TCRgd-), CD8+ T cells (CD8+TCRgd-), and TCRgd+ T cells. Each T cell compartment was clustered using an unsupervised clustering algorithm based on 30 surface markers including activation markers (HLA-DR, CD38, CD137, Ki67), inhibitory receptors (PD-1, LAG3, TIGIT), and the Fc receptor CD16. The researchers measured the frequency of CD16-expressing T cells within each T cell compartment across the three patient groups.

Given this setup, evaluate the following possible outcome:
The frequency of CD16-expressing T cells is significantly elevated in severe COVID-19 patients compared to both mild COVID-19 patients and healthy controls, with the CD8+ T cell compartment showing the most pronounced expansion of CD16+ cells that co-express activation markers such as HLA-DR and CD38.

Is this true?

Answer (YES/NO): NO